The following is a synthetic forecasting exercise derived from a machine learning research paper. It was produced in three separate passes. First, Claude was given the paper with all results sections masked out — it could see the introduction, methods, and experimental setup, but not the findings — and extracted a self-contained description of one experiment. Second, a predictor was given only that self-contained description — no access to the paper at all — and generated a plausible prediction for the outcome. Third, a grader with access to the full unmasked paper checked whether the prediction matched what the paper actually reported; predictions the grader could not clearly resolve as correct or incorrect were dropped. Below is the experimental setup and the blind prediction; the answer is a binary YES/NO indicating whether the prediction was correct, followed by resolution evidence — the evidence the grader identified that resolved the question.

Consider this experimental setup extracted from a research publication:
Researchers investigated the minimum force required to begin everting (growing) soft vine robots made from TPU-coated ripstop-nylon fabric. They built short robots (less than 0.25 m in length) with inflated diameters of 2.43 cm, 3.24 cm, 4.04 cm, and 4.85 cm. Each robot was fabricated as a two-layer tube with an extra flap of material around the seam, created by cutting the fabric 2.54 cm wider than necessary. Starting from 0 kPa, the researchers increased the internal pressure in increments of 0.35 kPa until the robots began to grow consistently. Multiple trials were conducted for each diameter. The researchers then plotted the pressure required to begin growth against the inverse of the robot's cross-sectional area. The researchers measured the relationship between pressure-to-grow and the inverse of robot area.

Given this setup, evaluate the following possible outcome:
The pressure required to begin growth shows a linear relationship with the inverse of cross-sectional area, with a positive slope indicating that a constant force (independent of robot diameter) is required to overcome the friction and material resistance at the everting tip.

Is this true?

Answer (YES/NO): YES